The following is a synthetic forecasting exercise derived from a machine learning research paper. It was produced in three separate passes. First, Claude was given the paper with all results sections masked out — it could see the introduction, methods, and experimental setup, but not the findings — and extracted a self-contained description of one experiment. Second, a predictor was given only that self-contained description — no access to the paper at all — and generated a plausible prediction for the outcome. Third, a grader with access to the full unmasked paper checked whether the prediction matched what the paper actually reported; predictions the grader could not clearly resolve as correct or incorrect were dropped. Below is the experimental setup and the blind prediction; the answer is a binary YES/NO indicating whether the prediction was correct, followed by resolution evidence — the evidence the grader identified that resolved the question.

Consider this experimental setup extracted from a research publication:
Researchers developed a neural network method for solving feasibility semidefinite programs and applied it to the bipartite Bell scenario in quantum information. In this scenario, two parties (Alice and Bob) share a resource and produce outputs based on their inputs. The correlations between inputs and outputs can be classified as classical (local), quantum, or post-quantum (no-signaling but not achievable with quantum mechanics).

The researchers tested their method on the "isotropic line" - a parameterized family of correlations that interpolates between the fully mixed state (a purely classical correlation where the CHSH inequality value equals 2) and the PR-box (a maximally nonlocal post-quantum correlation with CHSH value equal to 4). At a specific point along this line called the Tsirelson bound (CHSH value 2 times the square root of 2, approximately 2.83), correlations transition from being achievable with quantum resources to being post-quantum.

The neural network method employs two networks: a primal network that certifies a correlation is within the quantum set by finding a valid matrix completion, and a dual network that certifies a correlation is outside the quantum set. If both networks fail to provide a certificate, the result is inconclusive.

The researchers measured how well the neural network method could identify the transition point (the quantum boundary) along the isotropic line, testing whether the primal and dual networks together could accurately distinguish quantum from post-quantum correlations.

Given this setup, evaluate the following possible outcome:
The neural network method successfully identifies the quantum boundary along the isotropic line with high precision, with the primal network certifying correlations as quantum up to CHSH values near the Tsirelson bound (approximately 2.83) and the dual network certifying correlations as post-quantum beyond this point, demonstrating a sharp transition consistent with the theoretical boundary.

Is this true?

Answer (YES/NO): NO